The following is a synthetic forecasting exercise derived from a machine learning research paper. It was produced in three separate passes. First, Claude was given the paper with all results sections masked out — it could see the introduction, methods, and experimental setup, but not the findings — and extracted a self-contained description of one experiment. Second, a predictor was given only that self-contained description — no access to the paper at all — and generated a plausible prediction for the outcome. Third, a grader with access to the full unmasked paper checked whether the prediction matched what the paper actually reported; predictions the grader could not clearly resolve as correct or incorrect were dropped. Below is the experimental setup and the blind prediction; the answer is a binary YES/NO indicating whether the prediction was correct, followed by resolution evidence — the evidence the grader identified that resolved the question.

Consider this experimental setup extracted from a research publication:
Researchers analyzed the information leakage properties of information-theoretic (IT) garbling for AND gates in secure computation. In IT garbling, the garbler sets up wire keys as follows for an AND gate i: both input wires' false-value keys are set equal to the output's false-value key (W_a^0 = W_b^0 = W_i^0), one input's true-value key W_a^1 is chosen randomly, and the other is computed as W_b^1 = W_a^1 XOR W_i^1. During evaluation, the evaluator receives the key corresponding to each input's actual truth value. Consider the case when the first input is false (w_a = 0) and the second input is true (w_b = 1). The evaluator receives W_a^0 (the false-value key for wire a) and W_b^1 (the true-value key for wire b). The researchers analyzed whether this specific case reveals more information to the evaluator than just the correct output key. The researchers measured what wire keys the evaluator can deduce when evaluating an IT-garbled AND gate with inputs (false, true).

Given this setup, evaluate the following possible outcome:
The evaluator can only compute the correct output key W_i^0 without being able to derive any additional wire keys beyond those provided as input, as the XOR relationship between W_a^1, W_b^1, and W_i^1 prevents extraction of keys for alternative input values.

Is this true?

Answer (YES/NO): NO